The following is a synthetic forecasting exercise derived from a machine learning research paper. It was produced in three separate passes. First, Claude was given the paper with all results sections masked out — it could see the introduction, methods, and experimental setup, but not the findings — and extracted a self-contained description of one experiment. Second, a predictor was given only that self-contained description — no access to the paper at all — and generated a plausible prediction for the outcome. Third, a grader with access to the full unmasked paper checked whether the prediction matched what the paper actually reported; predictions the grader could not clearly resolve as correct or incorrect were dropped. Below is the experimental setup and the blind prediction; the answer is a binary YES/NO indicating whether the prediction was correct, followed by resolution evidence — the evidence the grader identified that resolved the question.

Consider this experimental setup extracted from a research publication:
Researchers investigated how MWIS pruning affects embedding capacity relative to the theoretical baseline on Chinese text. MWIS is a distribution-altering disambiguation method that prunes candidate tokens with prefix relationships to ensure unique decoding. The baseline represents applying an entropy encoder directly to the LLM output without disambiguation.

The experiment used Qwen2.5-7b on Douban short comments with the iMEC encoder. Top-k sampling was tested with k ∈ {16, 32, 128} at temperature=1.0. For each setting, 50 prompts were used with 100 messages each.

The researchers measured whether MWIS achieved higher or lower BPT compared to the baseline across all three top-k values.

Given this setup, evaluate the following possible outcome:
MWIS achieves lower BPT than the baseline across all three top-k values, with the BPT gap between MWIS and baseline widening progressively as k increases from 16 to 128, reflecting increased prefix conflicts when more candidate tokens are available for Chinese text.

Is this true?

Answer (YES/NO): NO